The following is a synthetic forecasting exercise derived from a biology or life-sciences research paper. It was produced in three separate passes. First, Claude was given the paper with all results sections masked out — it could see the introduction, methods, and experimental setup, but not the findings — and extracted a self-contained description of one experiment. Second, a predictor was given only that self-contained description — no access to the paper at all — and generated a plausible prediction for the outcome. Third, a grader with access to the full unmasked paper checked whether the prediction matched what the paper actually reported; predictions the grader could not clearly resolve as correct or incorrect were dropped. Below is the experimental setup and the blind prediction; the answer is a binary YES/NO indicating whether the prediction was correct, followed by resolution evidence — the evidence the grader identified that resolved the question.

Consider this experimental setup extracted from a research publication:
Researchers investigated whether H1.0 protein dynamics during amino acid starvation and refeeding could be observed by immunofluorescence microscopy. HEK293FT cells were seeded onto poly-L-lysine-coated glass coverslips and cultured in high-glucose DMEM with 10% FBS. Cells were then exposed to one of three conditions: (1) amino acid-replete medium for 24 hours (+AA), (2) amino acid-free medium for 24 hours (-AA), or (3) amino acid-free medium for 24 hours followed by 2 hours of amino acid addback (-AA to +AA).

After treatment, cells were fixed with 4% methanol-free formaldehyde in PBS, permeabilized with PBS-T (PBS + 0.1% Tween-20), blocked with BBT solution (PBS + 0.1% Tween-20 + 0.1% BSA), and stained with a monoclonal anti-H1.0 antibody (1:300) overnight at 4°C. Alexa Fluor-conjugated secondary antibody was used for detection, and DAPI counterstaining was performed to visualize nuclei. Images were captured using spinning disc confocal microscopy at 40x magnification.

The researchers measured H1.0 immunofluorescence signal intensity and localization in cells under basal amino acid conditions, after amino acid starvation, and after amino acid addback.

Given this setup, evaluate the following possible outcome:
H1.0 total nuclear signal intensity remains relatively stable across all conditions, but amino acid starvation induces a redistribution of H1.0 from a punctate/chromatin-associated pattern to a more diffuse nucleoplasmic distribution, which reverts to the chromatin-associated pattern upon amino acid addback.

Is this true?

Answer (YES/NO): NO